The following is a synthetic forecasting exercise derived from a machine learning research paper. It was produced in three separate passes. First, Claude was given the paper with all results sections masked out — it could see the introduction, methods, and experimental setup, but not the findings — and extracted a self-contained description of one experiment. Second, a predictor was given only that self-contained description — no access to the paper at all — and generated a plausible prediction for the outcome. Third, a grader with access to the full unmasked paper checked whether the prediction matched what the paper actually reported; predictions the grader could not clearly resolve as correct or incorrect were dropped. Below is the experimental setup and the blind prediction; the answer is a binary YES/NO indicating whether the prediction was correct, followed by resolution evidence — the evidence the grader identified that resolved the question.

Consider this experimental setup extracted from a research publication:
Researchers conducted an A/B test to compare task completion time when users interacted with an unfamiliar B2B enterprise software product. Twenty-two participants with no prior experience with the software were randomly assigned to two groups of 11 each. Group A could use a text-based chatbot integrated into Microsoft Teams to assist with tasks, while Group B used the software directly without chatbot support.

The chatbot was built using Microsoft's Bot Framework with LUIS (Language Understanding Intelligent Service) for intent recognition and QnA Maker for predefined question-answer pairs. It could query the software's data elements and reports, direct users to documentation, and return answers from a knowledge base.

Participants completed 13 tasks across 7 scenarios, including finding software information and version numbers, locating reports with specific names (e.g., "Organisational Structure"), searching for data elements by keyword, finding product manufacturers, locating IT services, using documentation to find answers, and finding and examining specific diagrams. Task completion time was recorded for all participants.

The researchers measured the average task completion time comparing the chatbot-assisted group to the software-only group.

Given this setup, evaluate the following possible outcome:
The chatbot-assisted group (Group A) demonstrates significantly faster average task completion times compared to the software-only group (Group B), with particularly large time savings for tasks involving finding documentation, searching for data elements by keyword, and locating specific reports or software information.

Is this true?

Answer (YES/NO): NO